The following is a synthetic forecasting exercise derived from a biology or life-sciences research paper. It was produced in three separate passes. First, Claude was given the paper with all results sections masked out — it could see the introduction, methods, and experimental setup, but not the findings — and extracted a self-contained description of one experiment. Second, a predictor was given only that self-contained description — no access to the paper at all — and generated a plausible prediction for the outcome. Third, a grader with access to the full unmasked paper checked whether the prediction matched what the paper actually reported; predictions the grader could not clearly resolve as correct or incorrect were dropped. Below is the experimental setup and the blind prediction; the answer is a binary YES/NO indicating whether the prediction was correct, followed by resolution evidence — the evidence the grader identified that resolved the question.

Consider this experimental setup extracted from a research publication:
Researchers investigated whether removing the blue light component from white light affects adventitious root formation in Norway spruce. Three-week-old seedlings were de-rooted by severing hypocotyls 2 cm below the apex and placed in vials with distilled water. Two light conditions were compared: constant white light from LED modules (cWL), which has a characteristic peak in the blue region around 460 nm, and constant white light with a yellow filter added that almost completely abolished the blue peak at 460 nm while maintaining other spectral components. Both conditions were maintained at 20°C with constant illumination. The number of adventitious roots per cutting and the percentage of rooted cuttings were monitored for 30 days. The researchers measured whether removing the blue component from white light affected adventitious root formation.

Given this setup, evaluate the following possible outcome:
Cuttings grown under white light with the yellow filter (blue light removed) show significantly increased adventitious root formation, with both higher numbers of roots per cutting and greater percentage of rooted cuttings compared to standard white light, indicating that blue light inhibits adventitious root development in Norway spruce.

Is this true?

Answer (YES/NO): YES